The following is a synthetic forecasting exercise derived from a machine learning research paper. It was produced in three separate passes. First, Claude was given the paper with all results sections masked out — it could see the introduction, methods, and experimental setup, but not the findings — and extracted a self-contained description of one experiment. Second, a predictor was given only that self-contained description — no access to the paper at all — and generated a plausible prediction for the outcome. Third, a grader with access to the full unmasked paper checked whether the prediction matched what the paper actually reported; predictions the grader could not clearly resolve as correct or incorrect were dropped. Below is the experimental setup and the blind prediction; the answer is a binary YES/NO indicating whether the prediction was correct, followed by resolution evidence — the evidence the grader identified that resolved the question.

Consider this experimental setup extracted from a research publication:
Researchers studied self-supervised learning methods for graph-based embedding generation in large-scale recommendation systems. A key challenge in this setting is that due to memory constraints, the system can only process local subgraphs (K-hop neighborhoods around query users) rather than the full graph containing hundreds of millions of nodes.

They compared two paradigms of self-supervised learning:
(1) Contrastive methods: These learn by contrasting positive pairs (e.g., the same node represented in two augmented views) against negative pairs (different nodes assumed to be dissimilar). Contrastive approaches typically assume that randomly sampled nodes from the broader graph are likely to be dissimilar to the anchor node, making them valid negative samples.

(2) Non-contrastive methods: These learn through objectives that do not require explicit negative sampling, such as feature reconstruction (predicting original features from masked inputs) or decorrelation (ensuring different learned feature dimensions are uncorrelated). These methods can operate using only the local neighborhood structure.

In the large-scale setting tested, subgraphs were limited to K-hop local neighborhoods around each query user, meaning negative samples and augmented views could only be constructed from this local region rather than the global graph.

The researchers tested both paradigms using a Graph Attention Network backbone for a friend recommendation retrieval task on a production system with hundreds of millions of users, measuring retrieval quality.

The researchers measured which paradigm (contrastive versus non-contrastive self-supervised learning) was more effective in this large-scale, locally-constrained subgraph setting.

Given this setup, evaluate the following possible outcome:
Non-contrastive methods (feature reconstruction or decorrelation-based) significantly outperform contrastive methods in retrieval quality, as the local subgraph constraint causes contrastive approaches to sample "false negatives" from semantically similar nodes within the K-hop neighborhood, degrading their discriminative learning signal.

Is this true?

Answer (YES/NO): YES